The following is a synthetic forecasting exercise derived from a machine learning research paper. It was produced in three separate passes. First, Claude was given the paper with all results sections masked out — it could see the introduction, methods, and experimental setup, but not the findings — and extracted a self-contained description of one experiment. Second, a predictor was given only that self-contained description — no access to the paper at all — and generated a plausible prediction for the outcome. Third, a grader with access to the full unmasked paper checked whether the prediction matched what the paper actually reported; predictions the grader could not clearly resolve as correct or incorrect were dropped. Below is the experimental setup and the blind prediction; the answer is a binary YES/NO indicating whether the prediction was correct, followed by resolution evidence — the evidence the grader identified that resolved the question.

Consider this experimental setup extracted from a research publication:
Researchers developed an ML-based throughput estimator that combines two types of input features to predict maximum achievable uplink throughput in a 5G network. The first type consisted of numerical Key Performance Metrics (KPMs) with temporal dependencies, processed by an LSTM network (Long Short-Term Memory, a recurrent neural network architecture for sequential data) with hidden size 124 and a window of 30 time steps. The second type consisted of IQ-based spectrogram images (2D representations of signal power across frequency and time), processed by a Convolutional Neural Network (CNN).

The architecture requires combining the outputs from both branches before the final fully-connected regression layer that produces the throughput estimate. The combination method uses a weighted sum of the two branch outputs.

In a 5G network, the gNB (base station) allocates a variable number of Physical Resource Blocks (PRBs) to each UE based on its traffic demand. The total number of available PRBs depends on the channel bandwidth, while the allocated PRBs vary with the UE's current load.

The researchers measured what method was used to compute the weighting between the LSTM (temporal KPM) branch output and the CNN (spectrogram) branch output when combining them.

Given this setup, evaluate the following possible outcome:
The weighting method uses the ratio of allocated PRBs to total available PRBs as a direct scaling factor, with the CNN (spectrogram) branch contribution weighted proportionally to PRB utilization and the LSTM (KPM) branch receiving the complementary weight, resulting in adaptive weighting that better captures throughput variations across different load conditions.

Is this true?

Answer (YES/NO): NO